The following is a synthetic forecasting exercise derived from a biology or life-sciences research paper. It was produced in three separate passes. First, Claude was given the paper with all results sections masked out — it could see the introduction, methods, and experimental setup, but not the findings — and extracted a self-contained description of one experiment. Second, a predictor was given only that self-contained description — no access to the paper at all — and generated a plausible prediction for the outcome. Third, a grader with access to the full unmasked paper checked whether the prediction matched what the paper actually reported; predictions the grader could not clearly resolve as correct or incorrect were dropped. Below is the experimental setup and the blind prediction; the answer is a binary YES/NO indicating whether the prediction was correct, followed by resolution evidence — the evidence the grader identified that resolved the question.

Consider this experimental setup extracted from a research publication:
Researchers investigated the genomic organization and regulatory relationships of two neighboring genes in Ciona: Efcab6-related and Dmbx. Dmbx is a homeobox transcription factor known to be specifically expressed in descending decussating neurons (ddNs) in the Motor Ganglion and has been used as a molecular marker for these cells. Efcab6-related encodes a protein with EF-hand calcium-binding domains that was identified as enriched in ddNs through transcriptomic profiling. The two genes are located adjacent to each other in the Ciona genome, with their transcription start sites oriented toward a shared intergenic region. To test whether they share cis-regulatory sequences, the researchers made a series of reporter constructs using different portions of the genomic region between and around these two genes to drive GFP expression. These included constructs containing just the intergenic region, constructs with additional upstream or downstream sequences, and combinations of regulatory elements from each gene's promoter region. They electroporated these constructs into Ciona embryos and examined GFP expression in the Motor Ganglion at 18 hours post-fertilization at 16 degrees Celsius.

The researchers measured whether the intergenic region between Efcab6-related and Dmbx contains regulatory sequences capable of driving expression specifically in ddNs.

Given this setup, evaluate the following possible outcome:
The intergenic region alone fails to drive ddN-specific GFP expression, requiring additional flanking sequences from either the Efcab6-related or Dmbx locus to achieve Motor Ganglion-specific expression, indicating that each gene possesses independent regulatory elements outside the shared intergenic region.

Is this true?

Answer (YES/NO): NO